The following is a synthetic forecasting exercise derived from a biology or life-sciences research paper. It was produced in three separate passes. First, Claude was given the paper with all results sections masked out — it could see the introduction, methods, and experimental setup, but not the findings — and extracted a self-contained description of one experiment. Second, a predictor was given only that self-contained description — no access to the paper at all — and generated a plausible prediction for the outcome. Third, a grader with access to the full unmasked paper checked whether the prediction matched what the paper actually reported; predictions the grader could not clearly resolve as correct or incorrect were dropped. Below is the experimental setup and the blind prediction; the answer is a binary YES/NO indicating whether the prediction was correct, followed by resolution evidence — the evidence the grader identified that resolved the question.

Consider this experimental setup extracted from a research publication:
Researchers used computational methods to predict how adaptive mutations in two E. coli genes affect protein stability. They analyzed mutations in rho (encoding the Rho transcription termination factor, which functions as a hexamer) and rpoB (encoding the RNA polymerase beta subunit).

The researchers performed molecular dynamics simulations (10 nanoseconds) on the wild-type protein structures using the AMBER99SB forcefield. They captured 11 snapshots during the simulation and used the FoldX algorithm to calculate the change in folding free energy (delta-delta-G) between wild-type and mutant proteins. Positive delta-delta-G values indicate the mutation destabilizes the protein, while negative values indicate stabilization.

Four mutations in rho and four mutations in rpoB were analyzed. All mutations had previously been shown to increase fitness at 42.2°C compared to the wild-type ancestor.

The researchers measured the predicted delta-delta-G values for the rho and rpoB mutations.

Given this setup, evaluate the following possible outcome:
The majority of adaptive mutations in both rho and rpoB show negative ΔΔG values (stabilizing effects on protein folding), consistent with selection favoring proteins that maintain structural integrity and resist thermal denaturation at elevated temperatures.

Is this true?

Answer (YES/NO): NO